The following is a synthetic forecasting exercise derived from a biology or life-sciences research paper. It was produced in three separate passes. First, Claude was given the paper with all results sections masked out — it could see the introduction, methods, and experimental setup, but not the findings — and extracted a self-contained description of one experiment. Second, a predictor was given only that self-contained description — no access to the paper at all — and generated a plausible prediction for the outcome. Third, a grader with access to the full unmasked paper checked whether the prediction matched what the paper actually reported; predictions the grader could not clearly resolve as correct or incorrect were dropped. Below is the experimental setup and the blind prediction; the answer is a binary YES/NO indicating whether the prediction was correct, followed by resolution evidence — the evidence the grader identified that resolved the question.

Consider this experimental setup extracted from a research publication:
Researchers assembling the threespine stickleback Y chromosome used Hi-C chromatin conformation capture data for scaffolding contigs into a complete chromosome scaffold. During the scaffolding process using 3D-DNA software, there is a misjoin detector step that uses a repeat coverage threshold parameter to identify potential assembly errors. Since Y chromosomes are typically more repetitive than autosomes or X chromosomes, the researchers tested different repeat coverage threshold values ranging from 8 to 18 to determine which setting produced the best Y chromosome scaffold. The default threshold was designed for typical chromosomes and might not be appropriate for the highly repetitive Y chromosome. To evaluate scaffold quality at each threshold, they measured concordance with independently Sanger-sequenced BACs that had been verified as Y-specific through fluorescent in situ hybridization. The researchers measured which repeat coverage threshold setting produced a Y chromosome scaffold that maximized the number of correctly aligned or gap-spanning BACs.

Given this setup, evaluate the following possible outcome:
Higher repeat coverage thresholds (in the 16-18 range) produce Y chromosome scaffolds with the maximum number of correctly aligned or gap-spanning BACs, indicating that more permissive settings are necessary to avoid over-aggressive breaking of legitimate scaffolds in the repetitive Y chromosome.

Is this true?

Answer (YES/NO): NO